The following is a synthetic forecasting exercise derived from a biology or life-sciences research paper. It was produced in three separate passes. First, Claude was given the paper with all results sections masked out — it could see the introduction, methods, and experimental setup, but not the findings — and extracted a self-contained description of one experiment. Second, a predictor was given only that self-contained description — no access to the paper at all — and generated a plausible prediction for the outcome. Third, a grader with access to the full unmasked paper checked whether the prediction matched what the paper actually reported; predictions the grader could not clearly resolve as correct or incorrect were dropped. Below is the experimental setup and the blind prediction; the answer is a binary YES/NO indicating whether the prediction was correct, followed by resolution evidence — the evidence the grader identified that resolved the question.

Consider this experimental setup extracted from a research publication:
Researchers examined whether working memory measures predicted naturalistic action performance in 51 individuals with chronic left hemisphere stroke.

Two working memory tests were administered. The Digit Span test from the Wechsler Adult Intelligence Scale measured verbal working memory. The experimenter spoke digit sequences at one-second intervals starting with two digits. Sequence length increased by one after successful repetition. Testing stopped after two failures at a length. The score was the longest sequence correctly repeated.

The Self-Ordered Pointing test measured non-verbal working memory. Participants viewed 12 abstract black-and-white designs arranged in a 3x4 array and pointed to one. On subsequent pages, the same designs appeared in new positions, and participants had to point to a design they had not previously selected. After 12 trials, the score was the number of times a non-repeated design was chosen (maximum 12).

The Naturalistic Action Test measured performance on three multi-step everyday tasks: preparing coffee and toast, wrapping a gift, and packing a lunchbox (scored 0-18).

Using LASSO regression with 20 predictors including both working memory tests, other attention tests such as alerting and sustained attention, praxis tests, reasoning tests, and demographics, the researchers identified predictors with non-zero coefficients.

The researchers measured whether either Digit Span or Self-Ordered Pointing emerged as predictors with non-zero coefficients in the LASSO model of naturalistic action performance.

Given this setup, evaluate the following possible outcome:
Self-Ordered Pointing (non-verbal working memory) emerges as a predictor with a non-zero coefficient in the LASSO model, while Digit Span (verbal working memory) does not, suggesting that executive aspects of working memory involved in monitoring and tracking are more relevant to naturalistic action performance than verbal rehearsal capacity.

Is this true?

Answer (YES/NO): NO